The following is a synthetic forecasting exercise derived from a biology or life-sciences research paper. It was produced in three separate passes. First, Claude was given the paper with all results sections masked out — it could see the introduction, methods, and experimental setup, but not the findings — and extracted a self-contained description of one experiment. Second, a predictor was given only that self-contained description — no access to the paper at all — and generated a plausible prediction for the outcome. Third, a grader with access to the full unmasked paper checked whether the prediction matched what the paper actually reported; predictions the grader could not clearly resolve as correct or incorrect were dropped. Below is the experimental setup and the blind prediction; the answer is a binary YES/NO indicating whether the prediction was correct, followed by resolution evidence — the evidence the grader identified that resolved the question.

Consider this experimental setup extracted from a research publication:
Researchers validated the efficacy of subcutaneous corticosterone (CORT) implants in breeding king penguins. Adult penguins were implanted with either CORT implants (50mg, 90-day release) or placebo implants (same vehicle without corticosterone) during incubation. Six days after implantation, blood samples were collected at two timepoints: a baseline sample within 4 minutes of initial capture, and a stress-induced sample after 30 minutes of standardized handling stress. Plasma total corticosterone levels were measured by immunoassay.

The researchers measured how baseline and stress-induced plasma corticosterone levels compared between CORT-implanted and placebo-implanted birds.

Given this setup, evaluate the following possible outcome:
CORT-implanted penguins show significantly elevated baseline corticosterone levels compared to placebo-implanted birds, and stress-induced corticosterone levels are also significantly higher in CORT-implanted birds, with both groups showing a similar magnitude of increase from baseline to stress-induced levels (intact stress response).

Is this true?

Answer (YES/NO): NO